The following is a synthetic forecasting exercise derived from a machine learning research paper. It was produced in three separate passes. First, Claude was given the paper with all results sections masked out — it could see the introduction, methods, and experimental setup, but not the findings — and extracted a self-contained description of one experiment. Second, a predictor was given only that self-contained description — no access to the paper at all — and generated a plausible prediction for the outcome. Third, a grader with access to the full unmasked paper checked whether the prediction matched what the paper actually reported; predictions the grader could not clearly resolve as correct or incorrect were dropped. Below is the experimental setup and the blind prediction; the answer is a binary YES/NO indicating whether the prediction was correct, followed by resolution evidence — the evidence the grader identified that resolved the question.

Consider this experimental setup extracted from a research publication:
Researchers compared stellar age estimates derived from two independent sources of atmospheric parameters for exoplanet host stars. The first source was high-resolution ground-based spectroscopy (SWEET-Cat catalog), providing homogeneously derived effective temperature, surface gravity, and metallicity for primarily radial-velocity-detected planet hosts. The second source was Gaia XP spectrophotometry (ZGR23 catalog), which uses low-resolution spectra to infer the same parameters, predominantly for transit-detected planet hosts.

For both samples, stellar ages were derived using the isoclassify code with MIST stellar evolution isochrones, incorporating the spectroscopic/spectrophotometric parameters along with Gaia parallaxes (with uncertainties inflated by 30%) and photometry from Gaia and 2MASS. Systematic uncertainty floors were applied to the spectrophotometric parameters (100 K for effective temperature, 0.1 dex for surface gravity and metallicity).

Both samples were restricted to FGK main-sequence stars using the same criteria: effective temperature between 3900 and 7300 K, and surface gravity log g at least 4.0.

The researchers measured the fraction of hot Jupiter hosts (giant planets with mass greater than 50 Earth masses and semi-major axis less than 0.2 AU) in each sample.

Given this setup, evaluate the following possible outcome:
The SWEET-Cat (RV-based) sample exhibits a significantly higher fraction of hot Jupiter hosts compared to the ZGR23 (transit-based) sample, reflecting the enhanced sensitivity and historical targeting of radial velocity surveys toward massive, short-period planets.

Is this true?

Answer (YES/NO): YES